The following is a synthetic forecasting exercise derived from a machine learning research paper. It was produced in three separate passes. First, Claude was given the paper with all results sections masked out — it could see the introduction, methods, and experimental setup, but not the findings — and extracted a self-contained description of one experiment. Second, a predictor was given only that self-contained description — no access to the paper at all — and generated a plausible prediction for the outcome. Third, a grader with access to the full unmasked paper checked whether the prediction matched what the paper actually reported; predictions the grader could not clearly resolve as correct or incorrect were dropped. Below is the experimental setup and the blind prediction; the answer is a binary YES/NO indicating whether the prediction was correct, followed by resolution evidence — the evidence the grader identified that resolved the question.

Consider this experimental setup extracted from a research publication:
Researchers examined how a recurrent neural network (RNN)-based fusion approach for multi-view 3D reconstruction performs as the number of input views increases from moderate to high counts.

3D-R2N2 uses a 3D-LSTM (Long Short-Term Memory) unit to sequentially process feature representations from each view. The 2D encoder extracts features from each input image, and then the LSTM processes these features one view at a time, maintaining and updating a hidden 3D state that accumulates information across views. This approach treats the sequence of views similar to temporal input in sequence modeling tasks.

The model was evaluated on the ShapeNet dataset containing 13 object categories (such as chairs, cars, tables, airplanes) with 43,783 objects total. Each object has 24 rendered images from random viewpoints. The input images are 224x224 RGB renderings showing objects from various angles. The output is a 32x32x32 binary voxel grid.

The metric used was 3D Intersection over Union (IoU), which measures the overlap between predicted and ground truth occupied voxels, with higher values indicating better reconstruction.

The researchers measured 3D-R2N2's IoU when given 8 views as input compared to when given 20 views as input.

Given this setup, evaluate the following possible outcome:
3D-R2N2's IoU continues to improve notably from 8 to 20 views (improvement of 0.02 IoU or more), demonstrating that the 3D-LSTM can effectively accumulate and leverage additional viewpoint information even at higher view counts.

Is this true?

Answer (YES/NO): NO